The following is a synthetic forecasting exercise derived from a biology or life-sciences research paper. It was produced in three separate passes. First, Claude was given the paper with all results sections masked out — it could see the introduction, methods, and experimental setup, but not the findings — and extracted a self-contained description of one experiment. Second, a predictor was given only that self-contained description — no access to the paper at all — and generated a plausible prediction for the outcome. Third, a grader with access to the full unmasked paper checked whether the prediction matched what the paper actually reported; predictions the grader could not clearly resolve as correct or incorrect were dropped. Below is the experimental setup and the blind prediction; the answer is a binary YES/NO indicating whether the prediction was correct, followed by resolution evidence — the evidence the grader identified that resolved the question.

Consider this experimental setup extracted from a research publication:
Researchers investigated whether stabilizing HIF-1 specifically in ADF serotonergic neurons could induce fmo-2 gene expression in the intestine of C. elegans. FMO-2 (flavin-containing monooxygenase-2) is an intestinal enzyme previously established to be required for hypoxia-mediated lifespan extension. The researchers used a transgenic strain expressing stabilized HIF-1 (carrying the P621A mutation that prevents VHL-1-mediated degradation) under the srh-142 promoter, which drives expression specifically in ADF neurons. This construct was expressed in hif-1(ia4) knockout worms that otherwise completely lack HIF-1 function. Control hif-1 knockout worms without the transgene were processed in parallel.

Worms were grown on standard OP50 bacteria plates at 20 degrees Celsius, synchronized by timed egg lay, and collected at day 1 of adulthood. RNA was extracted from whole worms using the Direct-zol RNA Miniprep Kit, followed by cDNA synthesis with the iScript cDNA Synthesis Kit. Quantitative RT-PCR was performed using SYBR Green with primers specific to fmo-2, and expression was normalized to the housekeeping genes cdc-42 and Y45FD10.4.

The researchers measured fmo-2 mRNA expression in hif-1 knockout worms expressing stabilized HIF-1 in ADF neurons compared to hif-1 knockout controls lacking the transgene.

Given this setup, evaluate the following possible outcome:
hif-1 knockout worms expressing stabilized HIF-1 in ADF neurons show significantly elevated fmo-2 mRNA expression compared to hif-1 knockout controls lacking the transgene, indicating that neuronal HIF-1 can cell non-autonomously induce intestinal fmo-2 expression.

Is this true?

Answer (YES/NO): YES